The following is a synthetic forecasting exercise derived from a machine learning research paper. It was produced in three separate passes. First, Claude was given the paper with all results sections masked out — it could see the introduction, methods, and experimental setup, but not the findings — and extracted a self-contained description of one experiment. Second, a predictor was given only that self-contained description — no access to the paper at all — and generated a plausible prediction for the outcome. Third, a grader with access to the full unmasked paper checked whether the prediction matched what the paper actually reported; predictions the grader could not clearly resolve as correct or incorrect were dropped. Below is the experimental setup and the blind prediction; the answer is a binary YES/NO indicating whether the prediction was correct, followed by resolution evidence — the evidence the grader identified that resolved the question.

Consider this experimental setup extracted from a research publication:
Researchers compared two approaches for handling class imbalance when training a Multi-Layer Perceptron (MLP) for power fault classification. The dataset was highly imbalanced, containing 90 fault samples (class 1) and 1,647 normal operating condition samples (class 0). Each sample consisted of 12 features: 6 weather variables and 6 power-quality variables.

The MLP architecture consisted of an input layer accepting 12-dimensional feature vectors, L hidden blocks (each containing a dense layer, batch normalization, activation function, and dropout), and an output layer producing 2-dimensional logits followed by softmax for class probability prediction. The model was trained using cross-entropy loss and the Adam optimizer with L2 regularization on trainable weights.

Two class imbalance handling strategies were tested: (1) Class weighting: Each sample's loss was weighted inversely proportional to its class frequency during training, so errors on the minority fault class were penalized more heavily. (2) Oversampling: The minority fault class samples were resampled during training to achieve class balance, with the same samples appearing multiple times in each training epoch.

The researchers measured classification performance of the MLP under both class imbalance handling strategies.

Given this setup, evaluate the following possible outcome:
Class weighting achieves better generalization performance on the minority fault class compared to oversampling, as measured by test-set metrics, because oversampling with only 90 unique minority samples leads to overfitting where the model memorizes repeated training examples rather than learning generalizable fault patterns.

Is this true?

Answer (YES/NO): NO